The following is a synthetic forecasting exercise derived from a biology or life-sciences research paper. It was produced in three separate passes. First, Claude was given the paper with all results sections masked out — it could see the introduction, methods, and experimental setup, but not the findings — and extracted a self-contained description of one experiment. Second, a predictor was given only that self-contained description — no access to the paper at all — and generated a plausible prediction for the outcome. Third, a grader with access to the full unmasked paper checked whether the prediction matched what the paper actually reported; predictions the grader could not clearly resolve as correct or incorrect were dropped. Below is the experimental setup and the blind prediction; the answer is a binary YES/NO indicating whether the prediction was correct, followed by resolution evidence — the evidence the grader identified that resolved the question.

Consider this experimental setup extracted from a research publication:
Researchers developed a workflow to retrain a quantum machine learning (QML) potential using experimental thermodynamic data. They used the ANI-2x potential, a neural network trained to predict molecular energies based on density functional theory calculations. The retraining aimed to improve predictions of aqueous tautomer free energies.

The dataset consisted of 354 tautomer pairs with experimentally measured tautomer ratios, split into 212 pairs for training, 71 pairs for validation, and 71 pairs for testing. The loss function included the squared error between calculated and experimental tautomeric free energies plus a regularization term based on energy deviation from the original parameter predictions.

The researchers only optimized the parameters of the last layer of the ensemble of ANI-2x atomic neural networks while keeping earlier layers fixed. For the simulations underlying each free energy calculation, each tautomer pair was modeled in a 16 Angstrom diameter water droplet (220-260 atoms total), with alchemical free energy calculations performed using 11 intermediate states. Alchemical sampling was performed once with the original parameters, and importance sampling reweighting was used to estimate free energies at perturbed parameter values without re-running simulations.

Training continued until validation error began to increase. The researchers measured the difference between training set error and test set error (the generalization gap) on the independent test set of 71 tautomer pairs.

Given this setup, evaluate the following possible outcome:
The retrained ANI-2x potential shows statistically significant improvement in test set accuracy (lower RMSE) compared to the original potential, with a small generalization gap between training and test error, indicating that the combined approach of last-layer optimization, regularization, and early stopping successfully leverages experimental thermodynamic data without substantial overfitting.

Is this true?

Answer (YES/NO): YES